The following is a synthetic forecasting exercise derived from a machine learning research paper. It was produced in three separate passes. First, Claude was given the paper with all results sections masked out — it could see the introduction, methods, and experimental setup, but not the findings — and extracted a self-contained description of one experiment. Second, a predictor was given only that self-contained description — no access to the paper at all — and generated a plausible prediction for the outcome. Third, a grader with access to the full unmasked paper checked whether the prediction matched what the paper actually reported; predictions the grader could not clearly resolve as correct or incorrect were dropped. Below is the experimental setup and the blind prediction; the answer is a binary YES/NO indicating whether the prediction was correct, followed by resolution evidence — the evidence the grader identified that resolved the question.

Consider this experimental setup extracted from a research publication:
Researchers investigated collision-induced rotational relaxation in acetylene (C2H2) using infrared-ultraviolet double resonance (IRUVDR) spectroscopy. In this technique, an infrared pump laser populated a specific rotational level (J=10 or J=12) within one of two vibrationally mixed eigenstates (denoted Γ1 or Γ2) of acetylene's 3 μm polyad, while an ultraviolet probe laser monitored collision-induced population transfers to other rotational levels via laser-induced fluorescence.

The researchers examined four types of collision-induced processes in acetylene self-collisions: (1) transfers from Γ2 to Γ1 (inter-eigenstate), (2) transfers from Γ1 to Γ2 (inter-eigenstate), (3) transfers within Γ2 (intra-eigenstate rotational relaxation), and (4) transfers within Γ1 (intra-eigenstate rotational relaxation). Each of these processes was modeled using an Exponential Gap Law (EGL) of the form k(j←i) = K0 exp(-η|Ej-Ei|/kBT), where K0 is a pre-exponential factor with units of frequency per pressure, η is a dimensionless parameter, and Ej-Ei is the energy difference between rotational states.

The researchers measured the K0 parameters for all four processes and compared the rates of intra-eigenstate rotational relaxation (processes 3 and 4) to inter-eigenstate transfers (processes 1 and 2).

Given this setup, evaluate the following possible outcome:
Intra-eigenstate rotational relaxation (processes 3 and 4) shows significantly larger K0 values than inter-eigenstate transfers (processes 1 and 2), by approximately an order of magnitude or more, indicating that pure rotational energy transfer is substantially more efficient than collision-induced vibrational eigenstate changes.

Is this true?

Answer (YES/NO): YES